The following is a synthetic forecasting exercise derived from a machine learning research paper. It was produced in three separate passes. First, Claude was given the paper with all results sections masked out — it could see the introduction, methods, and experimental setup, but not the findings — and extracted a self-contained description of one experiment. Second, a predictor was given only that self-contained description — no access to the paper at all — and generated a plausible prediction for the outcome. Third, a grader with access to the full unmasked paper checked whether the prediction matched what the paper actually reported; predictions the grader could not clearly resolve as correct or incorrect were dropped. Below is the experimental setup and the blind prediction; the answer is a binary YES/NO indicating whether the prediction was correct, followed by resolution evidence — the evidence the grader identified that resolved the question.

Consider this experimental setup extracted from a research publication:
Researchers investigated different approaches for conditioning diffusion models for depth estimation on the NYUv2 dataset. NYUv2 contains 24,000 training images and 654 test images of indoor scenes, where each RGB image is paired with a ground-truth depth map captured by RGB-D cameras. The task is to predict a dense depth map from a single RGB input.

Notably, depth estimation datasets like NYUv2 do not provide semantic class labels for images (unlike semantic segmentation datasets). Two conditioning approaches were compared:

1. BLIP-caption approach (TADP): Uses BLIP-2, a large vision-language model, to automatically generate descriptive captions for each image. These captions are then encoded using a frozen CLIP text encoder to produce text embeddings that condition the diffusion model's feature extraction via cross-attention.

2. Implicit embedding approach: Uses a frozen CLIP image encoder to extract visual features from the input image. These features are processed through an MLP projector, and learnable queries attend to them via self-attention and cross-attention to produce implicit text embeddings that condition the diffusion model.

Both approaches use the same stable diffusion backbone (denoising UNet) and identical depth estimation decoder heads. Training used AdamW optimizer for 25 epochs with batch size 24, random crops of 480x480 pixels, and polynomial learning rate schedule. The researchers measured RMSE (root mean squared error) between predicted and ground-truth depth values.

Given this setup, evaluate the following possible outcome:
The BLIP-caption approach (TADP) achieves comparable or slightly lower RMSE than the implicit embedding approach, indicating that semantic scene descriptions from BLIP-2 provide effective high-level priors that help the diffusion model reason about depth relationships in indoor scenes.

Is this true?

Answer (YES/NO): YES